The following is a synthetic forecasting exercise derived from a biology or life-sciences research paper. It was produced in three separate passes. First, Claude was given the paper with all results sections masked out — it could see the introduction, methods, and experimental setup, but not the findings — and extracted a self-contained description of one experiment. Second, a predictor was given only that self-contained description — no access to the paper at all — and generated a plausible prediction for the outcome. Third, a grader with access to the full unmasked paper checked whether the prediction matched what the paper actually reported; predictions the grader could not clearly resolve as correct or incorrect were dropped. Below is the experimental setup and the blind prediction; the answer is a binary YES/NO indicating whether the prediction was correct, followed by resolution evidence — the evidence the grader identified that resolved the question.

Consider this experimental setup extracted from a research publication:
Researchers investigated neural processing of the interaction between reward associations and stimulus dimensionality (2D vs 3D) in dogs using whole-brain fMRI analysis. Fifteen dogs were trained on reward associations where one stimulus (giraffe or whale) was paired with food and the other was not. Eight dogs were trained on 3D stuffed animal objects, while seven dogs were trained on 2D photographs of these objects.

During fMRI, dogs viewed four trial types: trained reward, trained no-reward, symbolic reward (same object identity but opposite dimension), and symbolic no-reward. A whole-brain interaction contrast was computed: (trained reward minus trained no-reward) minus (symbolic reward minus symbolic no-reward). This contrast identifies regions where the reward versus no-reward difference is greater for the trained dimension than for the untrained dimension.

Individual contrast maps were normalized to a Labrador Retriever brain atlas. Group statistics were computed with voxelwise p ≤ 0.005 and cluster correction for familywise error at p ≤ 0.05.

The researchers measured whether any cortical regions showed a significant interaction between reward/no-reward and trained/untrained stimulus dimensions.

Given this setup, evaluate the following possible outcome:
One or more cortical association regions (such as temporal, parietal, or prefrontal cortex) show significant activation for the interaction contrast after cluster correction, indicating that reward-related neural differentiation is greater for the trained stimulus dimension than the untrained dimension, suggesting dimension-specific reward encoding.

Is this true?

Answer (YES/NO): NO